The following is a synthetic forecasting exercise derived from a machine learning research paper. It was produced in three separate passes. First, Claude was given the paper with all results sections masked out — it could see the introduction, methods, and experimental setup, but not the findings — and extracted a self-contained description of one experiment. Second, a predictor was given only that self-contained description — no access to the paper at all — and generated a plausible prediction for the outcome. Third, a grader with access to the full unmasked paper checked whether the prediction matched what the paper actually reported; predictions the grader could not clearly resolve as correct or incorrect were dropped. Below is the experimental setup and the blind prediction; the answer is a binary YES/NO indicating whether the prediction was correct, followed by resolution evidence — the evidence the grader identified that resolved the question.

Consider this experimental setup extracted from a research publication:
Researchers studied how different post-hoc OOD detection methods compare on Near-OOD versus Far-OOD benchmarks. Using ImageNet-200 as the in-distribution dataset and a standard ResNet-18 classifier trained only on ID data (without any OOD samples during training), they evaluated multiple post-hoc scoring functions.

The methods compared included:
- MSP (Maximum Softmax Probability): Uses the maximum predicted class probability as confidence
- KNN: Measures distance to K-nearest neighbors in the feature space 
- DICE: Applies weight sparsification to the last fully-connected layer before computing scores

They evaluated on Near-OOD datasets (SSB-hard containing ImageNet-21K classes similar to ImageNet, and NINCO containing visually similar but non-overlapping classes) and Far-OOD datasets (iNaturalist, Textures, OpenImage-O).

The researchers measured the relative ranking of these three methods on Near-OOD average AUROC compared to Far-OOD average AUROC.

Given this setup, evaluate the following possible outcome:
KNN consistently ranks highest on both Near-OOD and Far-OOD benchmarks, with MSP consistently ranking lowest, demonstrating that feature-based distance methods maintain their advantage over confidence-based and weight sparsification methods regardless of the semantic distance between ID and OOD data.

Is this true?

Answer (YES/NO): NO